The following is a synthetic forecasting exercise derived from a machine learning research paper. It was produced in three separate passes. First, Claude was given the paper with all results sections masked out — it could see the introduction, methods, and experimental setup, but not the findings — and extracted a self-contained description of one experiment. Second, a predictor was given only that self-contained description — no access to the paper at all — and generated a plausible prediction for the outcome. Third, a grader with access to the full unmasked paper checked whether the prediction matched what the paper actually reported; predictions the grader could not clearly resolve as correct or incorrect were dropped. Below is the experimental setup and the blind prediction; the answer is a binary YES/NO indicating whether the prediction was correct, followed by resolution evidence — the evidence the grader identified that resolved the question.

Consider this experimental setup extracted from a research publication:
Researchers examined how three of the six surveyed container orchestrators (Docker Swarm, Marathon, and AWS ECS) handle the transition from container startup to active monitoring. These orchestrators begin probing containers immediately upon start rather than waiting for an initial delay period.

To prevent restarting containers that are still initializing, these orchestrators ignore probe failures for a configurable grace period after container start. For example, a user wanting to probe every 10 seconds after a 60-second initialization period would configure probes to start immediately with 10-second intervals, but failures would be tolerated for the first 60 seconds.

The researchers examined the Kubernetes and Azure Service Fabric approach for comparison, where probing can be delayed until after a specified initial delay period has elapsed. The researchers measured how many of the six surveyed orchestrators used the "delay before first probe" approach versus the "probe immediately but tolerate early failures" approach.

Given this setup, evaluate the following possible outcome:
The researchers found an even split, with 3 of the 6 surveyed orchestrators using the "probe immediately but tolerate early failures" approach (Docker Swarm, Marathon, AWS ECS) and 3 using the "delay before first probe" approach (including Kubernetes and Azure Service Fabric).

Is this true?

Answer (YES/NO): NO